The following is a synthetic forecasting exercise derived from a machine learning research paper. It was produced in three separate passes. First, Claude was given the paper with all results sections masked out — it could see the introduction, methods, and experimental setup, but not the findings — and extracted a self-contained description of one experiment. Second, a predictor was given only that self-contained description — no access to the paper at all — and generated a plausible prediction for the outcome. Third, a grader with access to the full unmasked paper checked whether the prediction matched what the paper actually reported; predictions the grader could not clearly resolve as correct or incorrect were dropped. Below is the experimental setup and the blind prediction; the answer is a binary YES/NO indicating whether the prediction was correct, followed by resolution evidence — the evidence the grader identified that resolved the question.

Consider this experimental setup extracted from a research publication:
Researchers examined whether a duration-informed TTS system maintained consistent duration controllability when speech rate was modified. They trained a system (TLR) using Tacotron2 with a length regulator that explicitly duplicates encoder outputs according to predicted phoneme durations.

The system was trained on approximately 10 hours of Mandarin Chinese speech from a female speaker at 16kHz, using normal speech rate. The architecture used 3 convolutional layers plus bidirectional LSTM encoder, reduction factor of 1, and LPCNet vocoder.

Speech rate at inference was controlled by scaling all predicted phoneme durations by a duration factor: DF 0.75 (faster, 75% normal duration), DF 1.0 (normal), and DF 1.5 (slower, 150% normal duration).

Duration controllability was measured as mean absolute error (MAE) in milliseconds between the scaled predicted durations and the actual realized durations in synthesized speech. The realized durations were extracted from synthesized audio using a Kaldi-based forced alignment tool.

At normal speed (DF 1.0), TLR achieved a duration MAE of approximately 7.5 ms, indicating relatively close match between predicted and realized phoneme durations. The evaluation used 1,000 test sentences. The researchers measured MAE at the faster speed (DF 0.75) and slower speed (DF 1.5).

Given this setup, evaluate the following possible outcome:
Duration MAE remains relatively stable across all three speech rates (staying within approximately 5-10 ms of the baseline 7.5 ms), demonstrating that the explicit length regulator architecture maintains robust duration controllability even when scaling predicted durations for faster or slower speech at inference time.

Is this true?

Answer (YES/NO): NO